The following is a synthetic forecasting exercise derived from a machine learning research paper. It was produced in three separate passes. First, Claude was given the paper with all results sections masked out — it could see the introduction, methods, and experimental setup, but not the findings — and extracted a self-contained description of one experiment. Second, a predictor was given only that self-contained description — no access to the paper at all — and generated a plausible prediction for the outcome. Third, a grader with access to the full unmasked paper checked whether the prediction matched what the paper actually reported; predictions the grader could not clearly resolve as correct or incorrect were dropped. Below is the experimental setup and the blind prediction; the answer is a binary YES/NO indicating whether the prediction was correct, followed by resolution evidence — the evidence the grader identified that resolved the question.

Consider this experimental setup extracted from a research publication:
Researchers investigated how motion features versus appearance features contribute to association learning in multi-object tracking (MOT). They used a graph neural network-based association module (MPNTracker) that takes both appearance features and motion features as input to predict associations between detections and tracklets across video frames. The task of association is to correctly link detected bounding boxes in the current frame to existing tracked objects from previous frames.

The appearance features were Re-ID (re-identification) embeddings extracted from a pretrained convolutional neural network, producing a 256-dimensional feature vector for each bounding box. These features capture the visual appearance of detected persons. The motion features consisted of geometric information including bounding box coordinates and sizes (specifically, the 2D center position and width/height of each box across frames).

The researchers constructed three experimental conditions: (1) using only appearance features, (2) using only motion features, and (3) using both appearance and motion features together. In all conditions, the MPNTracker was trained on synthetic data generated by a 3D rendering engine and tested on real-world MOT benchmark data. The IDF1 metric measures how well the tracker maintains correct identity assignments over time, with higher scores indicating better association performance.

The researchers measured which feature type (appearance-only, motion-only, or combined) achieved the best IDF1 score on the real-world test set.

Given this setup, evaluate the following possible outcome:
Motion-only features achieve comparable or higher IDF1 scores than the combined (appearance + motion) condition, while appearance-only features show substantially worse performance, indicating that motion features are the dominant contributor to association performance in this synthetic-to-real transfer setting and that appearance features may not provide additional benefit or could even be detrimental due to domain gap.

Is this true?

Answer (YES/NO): NO